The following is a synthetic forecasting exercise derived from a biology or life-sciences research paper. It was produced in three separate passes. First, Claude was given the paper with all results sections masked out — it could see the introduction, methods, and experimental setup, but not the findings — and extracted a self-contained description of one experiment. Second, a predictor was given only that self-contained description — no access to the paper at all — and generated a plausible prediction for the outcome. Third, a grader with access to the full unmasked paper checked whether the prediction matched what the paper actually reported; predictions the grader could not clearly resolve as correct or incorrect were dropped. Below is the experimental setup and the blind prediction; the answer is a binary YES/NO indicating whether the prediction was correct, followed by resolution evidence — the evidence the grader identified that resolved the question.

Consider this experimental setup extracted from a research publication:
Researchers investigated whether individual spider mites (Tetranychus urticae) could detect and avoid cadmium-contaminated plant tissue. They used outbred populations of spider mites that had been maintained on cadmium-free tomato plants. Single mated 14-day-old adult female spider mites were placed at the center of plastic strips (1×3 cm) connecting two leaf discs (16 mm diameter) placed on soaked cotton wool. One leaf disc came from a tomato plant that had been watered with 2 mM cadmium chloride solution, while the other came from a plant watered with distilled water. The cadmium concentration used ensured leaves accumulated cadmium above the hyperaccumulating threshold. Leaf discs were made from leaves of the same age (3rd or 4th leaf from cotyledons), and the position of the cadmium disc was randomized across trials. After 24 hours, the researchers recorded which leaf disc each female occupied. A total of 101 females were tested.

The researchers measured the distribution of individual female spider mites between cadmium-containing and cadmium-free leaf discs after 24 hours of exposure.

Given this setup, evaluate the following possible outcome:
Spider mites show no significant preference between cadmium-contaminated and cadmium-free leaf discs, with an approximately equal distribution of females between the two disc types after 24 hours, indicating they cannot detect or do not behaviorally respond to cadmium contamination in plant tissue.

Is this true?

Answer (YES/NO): YES